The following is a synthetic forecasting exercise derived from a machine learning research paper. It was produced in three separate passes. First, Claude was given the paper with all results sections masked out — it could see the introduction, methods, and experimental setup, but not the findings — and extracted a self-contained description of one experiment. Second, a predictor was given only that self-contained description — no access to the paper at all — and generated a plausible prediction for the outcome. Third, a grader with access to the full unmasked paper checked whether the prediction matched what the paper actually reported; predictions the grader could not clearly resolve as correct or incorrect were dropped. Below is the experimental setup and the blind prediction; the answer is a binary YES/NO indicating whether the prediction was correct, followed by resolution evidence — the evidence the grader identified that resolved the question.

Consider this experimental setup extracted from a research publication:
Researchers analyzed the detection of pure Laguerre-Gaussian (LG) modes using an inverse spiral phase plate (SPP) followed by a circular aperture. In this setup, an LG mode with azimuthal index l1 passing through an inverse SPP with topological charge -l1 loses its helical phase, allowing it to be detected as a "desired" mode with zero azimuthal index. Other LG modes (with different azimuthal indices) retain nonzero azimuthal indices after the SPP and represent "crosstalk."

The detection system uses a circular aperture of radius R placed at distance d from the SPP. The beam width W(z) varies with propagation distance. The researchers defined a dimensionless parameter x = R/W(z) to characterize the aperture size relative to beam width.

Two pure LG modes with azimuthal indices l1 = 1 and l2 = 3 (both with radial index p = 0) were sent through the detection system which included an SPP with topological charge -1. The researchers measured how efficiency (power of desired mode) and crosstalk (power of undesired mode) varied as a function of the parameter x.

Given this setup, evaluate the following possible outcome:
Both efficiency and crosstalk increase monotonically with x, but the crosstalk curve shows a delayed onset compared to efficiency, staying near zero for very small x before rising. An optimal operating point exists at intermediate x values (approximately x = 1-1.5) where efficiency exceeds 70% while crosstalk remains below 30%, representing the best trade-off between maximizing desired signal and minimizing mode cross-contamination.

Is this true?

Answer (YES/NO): NO